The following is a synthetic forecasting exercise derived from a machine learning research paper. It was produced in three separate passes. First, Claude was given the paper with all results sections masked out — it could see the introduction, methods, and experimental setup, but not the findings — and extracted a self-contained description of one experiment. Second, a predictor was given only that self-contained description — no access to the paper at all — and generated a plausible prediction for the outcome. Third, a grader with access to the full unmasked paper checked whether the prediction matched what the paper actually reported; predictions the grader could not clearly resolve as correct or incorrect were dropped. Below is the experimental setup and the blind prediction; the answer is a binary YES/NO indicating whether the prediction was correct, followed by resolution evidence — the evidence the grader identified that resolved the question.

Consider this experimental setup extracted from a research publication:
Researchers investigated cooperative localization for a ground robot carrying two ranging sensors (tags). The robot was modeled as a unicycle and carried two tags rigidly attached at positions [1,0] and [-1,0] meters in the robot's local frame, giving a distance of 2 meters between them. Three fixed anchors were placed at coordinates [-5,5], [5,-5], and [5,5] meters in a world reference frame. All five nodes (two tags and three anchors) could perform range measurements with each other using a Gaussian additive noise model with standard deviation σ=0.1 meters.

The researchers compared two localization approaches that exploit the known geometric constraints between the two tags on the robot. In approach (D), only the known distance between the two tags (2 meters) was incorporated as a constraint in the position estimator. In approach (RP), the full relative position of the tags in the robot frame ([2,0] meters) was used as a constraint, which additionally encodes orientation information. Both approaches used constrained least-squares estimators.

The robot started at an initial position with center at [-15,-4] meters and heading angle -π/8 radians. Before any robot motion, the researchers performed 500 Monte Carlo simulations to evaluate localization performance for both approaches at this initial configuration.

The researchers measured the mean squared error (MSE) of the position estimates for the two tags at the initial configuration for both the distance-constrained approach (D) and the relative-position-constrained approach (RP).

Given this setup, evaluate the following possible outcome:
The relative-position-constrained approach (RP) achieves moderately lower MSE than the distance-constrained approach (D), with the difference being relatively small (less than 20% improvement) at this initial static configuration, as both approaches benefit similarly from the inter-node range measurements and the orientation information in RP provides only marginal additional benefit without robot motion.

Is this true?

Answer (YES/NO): NO